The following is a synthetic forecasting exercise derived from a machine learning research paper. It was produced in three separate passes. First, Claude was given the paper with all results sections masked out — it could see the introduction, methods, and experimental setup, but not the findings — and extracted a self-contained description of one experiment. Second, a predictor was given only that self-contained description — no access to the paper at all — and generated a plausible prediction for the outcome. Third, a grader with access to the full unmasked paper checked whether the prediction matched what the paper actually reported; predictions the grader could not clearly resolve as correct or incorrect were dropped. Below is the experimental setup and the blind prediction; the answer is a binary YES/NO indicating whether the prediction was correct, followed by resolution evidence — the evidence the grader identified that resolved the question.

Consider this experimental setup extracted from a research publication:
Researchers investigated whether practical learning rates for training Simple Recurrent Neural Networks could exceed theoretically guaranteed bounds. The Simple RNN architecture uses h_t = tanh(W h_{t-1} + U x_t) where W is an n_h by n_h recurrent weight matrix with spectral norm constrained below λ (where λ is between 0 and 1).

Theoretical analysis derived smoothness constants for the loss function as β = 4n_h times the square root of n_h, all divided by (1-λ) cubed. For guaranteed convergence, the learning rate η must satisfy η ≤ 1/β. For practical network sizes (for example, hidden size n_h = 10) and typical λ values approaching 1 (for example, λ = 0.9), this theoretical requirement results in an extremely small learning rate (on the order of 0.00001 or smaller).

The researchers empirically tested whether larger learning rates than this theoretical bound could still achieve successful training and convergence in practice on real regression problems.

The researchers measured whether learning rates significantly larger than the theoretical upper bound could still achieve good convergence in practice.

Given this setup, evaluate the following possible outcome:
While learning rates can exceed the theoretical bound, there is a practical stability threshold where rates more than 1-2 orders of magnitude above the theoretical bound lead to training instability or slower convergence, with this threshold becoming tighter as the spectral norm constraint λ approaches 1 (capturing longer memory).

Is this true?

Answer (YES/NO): NO